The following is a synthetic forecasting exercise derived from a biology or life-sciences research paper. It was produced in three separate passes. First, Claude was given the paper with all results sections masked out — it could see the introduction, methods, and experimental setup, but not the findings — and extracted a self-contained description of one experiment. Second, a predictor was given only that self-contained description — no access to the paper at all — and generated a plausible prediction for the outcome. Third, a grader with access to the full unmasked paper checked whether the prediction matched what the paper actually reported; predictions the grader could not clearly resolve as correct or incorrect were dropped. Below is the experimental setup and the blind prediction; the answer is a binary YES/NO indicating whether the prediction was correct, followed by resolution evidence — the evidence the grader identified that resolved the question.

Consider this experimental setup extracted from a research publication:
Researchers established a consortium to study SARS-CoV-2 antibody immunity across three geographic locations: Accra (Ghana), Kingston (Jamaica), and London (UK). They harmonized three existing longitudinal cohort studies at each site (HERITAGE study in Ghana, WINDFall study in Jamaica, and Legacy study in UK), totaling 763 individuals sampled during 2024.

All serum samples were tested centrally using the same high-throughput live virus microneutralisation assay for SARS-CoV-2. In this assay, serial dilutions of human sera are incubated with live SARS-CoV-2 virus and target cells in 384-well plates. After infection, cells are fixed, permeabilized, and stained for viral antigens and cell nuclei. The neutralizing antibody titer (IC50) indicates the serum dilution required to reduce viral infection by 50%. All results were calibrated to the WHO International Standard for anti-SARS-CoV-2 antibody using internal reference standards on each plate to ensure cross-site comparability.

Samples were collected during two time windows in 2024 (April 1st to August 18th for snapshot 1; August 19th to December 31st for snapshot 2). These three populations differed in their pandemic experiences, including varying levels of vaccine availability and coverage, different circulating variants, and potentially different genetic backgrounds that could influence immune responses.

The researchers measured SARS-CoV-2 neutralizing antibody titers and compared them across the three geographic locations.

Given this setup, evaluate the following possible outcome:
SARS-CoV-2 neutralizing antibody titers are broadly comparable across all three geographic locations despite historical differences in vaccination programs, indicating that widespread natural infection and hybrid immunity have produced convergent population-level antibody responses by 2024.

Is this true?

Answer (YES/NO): NO